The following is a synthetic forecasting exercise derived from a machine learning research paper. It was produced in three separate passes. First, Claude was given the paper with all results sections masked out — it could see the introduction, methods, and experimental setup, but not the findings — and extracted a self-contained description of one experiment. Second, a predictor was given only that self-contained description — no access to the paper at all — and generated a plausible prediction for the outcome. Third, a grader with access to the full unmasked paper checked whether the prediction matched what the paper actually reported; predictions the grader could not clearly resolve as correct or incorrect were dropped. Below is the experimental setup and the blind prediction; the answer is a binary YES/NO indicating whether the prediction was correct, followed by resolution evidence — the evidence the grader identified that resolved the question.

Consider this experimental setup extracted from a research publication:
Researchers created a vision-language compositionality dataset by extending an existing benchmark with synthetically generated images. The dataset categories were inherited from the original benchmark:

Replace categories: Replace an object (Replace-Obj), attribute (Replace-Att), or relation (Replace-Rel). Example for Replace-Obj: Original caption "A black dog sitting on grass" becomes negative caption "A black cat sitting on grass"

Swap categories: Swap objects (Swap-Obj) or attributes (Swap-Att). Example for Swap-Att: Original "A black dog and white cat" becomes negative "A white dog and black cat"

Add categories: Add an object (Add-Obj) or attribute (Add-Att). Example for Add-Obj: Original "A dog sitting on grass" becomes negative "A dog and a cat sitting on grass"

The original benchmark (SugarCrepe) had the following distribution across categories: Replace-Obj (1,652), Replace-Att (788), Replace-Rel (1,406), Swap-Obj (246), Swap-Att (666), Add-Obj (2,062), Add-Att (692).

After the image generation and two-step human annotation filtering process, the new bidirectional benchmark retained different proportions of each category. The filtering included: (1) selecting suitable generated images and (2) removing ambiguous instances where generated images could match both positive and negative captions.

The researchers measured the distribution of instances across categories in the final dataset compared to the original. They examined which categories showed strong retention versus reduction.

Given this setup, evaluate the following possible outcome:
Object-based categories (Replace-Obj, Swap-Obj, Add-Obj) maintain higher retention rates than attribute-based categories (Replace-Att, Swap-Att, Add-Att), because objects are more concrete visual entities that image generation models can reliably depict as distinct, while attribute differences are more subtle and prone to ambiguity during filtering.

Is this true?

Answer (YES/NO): NO